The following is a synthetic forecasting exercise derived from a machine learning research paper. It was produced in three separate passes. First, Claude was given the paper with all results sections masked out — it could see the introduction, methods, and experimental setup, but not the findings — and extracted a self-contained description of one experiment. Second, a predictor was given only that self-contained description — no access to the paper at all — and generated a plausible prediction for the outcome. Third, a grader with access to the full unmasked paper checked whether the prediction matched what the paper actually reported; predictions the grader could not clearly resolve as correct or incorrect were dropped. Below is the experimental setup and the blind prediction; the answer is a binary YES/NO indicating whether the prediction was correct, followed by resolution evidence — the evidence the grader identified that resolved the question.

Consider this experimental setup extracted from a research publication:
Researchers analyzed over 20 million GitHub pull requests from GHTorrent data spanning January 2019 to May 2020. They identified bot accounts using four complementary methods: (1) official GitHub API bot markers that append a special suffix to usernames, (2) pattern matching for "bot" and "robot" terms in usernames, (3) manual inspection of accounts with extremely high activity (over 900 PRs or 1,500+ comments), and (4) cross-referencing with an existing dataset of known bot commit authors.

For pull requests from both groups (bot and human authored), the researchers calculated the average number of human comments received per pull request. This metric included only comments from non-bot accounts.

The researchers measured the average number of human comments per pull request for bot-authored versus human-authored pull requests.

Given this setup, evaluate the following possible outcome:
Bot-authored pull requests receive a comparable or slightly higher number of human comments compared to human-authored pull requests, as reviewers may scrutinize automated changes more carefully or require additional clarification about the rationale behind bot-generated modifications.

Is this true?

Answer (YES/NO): NO